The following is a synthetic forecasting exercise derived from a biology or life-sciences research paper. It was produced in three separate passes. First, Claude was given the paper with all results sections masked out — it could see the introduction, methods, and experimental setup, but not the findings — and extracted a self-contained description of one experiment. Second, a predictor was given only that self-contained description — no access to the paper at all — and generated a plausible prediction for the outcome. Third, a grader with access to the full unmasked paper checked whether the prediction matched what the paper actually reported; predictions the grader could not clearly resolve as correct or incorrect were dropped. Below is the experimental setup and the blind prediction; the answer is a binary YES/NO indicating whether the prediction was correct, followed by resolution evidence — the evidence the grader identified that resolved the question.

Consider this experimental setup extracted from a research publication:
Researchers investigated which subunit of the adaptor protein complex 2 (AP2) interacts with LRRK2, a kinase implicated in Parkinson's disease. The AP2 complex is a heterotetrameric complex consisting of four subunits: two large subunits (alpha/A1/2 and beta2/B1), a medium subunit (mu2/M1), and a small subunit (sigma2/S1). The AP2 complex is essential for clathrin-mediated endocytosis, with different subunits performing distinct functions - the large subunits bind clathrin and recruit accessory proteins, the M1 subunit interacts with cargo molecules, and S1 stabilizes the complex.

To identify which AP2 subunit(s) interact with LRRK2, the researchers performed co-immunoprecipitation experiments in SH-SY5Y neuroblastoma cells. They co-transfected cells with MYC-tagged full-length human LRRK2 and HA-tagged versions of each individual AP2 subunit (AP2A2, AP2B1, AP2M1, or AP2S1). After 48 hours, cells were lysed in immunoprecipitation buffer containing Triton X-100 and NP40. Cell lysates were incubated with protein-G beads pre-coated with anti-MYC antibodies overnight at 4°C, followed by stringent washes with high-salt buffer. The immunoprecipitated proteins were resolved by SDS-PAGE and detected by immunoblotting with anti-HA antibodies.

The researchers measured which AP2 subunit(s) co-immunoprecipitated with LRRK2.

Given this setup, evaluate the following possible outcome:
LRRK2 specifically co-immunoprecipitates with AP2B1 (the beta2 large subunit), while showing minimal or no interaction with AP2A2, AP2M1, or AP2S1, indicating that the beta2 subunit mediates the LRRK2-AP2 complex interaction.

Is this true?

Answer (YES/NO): NO